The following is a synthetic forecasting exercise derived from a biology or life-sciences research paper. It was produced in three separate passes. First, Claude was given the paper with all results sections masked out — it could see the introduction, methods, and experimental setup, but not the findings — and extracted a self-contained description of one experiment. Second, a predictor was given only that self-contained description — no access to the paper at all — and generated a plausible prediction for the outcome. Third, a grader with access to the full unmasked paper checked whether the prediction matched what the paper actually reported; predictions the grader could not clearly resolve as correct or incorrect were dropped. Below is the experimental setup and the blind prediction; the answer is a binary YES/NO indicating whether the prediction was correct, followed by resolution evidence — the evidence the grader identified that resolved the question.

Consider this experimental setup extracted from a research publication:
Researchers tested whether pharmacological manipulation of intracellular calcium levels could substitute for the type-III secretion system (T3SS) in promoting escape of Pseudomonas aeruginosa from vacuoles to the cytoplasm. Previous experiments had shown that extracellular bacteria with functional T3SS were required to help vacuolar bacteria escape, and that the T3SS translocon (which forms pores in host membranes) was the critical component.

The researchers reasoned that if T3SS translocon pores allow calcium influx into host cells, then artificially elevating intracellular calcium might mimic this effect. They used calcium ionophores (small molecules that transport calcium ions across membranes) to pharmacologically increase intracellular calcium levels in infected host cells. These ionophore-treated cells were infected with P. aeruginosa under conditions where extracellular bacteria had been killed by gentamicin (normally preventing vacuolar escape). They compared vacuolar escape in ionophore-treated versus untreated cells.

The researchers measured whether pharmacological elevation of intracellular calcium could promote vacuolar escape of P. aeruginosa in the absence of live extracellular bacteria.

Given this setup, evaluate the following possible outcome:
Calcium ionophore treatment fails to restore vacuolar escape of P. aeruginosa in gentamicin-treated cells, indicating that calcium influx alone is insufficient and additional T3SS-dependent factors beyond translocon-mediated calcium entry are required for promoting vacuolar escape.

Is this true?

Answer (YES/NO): NO